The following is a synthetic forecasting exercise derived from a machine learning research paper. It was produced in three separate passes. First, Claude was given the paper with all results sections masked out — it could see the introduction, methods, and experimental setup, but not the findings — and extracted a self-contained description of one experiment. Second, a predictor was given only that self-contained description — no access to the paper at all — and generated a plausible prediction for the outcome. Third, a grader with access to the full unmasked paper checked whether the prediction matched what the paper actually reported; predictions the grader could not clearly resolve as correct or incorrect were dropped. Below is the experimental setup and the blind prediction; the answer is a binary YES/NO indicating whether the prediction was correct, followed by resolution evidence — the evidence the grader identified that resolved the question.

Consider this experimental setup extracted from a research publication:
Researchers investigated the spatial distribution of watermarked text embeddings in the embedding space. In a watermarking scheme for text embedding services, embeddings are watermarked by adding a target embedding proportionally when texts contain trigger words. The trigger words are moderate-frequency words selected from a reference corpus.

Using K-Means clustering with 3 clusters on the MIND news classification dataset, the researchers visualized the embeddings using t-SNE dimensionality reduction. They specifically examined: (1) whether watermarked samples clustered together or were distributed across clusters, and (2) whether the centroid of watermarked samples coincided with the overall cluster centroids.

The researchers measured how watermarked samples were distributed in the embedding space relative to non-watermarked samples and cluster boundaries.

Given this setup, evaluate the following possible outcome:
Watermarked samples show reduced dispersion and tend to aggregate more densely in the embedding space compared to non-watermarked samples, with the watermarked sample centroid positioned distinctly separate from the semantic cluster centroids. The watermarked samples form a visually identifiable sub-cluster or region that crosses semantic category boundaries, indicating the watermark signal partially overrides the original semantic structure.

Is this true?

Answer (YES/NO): NO